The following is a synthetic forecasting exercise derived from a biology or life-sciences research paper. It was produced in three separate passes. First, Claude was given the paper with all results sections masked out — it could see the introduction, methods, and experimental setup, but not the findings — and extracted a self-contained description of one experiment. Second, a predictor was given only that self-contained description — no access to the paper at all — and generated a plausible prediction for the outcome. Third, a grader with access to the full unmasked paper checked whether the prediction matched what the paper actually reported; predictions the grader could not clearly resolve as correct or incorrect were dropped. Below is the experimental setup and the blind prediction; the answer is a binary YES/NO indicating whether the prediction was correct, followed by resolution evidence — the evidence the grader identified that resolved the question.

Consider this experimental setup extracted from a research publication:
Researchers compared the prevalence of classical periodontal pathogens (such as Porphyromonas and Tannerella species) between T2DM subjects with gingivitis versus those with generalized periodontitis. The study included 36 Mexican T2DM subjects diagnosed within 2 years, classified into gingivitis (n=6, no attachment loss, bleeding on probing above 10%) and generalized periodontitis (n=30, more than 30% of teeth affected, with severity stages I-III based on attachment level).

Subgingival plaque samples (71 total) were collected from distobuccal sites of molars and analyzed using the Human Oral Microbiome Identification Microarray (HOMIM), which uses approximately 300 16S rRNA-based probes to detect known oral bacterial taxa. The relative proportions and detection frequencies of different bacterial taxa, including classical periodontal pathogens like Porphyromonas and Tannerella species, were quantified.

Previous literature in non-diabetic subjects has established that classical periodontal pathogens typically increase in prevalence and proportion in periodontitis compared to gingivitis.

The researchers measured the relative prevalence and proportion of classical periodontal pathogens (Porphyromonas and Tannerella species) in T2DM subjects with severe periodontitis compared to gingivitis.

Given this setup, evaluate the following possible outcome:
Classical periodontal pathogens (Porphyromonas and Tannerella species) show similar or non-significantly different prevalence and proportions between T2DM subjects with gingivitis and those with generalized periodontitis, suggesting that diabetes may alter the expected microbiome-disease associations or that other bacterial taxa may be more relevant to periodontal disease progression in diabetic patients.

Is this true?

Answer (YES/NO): NO